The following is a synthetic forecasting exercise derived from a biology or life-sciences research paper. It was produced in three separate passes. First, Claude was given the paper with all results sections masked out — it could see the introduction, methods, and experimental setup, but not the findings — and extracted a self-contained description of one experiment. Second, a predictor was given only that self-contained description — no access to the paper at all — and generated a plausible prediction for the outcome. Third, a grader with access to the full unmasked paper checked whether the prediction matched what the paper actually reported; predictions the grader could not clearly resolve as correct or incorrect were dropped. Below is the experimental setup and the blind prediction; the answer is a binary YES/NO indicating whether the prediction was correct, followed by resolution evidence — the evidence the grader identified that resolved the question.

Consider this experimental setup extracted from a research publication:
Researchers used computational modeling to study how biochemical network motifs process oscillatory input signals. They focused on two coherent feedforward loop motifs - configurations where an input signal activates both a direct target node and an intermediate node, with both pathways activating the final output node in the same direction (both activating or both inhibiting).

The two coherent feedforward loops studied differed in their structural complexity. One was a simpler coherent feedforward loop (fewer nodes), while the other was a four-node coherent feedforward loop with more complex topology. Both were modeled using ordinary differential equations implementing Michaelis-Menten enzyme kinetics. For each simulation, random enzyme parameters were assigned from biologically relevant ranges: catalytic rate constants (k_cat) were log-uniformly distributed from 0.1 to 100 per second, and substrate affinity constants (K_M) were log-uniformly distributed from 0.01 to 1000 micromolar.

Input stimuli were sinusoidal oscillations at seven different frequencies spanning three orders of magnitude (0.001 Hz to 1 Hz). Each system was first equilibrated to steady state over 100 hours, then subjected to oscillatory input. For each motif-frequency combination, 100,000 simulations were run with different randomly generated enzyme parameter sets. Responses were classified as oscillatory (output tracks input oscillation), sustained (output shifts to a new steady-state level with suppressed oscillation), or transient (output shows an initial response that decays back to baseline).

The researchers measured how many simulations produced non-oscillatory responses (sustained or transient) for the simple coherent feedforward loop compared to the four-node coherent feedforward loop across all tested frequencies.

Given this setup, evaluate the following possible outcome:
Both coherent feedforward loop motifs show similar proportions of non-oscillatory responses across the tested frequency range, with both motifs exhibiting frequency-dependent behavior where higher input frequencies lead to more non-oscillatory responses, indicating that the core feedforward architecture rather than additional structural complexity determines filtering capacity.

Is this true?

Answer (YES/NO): NO